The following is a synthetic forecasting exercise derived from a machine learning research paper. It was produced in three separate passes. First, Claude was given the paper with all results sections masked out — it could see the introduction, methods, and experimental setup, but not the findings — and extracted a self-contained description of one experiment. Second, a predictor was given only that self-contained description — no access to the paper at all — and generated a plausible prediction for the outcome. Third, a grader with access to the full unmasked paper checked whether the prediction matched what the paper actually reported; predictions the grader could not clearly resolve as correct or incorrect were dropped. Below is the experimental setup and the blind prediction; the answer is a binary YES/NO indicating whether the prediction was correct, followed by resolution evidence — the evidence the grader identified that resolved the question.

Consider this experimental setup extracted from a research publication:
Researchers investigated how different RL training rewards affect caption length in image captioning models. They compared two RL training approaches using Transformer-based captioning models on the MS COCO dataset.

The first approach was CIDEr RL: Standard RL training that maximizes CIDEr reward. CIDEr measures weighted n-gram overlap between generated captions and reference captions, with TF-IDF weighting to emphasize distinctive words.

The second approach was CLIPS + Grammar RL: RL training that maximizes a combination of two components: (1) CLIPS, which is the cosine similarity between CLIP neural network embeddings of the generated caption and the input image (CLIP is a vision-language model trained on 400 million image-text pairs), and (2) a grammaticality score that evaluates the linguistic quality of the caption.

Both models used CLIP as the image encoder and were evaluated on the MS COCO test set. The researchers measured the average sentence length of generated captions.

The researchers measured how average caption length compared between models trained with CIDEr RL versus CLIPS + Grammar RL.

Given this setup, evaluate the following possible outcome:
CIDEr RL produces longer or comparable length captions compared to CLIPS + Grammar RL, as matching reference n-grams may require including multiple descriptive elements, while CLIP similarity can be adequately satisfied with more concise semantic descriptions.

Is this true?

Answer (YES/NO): NO